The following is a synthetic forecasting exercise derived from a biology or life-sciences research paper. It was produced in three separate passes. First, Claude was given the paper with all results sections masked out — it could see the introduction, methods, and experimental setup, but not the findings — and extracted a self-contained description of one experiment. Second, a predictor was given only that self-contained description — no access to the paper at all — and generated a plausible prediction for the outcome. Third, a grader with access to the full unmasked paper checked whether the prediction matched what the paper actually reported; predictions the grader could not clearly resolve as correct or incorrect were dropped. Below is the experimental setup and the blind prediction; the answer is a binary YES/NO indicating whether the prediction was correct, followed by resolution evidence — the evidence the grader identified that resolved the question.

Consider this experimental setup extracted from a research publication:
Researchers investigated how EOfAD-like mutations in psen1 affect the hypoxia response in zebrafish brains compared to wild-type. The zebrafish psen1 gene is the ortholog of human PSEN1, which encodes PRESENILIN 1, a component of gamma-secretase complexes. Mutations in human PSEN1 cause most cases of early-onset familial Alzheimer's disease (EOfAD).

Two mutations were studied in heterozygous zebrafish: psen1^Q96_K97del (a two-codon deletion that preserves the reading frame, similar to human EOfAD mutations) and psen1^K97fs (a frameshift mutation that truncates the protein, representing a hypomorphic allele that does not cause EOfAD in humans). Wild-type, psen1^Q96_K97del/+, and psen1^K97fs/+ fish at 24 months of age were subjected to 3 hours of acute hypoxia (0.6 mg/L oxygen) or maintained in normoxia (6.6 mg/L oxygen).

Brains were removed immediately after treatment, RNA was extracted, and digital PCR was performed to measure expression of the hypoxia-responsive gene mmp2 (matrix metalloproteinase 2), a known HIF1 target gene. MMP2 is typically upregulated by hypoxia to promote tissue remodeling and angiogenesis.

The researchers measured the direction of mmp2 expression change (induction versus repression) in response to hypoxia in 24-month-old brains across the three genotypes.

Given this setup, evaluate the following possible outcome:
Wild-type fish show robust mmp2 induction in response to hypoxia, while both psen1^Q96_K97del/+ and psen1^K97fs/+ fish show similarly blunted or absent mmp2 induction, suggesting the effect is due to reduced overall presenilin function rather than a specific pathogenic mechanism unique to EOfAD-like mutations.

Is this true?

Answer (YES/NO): YES